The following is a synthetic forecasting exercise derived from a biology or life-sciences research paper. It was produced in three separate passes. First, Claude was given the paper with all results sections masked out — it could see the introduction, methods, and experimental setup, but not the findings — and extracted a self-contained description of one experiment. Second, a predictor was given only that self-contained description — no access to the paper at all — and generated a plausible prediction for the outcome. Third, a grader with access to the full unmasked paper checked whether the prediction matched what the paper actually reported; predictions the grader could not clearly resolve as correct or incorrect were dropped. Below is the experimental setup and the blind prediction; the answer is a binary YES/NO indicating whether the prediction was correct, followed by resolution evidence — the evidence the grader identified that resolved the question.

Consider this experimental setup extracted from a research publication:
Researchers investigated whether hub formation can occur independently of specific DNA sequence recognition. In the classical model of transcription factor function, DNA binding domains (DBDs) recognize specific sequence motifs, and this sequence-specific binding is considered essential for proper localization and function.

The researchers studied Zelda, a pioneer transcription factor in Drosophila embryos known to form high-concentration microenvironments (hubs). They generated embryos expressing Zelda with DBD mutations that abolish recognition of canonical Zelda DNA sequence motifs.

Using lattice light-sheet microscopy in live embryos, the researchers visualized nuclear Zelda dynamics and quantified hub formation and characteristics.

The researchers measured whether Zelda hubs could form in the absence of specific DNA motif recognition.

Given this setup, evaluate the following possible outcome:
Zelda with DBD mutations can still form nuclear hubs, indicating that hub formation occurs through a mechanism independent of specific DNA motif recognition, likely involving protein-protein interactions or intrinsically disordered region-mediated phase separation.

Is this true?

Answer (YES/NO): YES